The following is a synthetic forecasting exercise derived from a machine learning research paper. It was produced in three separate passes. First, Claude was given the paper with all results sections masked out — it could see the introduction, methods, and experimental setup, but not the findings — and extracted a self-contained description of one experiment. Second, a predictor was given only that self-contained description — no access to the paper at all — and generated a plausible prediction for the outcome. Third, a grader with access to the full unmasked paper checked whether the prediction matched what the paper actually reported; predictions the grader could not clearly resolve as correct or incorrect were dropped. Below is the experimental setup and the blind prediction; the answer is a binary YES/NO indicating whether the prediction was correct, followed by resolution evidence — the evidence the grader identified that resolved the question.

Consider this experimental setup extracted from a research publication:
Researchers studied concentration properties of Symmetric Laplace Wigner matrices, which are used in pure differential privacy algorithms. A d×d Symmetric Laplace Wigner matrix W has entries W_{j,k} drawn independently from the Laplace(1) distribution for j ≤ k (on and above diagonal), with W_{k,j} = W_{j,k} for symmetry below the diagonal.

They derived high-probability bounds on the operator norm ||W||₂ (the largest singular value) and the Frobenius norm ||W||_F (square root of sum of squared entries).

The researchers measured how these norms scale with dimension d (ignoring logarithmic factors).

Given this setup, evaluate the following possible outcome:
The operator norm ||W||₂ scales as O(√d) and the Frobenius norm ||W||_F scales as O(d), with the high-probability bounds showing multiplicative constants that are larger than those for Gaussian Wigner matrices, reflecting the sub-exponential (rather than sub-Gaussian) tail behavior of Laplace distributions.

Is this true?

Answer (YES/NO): YES